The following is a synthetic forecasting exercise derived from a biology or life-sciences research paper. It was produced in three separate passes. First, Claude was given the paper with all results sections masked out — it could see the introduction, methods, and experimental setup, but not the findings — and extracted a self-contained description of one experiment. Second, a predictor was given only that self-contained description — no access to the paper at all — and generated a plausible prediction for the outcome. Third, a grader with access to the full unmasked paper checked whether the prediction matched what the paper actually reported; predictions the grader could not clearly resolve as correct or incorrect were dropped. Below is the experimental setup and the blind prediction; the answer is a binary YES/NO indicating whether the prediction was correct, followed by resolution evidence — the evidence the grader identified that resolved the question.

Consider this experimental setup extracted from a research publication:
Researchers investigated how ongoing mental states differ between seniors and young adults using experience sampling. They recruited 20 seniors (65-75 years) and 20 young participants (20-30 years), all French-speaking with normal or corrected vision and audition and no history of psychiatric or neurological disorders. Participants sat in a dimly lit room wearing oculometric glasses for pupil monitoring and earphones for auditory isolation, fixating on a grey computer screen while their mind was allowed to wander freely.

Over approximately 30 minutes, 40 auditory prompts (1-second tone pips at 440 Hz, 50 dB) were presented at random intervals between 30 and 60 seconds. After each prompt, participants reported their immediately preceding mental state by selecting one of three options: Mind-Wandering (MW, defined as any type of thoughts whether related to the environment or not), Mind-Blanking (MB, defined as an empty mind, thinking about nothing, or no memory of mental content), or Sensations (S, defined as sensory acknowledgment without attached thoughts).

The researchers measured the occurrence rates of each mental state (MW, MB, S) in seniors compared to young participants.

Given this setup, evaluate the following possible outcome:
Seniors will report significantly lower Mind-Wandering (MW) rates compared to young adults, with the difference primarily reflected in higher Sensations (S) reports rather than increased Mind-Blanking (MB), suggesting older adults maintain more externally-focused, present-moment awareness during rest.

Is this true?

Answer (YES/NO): NO